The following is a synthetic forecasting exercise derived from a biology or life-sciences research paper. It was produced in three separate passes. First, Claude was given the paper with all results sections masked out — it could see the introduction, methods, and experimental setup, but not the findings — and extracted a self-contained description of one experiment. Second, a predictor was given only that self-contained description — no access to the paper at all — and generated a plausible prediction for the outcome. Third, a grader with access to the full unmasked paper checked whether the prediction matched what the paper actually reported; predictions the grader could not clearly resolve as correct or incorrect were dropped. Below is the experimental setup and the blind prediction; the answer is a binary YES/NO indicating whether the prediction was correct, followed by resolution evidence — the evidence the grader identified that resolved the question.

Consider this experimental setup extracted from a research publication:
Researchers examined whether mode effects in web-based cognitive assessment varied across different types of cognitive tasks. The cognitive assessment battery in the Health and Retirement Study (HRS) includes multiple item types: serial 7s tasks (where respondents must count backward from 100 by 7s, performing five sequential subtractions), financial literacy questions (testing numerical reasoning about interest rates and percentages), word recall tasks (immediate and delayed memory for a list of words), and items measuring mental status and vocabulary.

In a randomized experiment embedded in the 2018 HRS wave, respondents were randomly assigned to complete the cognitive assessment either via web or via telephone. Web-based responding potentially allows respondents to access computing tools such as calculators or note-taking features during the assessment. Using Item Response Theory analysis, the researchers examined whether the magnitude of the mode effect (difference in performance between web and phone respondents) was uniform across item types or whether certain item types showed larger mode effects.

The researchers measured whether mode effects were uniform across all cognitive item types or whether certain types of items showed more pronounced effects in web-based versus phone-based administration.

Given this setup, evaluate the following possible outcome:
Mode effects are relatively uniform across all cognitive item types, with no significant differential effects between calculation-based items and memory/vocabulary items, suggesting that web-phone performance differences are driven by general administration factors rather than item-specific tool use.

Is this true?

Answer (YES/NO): NO